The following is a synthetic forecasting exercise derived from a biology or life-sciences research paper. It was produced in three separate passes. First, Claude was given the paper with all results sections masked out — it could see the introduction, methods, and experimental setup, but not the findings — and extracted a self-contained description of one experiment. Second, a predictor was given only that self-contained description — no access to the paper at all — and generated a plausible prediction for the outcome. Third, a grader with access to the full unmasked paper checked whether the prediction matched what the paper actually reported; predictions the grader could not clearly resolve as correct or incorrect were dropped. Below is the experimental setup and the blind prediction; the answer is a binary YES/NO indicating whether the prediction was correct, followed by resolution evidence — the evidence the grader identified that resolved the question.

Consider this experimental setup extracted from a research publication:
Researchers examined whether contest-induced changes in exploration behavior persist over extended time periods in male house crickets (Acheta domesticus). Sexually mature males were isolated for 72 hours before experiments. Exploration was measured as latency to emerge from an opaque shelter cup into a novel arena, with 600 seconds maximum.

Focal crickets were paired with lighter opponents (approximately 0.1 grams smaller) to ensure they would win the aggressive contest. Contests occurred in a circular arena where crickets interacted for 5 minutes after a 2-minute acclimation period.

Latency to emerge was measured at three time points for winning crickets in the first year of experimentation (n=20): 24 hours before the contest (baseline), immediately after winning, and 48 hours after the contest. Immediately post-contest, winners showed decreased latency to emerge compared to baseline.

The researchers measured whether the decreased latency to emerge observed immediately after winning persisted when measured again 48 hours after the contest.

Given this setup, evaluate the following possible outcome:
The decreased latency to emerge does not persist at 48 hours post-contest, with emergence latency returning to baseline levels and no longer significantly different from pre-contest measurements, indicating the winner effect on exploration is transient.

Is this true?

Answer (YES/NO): YES